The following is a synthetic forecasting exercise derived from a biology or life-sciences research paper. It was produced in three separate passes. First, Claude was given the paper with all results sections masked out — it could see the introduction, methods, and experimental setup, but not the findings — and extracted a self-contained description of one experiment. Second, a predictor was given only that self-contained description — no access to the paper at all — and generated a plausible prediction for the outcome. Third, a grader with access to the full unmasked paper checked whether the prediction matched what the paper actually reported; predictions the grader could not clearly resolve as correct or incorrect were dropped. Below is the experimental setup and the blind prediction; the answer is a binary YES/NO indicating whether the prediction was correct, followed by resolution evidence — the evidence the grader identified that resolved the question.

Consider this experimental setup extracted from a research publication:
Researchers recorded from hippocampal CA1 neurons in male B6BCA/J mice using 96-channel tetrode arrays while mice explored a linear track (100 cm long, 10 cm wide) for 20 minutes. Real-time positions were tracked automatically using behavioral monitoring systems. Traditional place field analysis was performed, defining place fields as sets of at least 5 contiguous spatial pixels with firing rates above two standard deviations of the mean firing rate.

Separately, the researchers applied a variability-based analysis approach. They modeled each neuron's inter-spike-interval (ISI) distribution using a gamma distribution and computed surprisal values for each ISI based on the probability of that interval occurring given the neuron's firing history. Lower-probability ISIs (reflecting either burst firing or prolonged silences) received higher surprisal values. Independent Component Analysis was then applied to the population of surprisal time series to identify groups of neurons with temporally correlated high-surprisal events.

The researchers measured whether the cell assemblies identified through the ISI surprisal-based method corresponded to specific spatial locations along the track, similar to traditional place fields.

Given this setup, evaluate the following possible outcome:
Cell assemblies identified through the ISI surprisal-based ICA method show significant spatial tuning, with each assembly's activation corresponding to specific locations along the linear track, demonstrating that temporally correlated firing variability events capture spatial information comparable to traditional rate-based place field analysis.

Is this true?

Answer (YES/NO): NO